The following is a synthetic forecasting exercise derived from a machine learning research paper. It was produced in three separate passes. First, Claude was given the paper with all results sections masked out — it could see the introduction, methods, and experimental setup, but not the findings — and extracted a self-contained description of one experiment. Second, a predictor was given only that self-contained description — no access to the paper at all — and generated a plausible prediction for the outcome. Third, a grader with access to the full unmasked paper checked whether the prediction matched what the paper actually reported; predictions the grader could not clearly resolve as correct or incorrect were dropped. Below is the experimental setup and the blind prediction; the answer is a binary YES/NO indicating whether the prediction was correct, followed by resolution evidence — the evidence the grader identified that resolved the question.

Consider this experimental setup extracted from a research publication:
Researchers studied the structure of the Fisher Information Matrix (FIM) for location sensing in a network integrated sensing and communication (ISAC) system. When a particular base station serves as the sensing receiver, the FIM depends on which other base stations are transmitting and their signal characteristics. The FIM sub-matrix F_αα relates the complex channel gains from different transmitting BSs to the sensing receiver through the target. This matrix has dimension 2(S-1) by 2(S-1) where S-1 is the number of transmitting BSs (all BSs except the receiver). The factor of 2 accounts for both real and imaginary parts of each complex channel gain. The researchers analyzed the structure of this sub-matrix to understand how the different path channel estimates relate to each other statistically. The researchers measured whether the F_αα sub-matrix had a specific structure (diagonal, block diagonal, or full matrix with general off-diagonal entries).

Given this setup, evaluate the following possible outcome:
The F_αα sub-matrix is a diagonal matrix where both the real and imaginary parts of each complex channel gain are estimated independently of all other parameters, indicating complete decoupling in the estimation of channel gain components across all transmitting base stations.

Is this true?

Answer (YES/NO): YES